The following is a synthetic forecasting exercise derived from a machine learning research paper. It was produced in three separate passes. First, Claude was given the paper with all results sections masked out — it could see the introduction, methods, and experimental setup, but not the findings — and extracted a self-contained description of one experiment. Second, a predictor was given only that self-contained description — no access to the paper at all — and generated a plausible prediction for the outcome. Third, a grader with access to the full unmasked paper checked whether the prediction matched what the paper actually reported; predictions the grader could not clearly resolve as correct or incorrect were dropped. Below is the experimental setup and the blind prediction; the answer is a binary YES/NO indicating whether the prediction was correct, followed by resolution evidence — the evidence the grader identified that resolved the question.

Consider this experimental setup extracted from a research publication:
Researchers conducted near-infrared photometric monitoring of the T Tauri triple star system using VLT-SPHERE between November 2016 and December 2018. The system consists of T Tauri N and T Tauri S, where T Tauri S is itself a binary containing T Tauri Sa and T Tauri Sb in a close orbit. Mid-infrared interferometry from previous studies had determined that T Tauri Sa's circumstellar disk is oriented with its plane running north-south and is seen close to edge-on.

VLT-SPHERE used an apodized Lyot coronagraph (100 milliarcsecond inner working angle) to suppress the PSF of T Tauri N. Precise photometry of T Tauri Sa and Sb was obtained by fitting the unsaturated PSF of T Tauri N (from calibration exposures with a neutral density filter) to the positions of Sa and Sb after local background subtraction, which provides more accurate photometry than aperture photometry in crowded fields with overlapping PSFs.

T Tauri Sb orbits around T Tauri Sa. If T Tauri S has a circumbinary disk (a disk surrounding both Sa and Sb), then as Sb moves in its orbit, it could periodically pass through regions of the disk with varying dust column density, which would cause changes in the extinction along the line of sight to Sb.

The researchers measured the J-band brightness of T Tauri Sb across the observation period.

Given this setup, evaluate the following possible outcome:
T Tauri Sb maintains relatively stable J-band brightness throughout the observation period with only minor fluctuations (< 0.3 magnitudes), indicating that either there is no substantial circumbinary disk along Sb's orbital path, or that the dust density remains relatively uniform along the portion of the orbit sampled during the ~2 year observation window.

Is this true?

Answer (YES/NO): NO